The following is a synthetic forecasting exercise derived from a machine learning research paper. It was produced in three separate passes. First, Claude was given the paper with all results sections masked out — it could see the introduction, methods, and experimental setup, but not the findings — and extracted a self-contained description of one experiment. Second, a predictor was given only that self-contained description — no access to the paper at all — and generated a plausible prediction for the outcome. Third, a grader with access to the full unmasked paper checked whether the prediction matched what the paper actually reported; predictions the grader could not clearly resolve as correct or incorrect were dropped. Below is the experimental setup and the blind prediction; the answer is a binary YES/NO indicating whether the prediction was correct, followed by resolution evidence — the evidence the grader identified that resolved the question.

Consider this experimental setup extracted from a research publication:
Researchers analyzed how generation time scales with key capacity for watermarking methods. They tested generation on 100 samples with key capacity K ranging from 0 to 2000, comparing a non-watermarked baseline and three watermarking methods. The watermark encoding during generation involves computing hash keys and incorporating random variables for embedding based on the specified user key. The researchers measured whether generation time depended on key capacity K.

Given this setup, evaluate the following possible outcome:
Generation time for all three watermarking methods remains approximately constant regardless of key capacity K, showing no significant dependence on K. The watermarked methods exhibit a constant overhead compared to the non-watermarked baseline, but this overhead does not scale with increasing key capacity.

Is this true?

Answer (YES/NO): YES